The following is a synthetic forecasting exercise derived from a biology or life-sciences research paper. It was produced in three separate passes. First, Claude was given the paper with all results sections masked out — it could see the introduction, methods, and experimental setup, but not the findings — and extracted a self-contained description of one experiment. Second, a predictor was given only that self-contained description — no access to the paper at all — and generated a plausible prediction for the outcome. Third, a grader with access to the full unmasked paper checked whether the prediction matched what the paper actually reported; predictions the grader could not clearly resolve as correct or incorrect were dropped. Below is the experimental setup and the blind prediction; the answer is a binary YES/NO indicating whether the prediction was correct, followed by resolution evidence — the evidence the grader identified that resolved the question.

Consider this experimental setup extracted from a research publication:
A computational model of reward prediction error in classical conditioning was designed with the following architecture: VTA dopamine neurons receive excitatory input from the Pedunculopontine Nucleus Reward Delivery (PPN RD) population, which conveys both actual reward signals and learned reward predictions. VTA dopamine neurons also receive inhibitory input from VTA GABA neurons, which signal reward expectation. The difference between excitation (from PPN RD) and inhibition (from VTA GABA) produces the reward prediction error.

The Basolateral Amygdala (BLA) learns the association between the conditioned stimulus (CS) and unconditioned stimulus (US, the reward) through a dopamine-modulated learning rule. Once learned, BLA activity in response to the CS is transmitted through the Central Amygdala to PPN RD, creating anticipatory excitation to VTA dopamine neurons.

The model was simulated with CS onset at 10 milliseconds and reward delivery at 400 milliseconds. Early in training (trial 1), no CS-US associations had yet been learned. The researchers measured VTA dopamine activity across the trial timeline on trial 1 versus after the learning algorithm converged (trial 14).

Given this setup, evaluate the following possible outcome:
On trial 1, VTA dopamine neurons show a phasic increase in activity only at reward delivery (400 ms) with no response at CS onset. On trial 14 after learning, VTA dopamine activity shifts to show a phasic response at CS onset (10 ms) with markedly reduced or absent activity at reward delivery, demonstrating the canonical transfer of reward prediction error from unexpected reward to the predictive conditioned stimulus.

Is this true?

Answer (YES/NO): YES